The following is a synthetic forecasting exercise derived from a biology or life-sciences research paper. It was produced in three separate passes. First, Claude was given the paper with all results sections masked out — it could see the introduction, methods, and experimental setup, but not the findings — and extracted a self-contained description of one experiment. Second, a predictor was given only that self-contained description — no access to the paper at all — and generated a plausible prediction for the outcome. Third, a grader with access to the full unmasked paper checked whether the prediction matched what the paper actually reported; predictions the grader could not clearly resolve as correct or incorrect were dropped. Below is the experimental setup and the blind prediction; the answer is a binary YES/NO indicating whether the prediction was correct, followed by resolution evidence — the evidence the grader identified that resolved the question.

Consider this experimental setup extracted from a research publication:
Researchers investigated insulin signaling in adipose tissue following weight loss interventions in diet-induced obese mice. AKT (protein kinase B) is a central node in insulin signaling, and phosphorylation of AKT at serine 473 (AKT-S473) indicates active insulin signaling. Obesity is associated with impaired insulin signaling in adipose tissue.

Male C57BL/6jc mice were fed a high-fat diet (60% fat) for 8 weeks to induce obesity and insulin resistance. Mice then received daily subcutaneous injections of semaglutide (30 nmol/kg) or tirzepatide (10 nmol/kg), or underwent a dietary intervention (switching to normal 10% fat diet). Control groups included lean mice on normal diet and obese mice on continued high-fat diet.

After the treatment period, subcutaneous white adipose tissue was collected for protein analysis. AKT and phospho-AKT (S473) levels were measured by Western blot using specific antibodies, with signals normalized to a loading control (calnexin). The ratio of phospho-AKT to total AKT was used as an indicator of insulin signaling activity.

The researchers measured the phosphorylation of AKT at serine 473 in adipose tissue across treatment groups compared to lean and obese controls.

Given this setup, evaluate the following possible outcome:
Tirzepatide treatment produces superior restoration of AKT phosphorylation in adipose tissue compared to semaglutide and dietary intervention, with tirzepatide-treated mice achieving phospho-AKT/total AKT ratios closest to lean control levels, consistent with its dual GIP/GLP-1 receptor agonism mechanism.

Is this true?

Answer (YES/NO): NO